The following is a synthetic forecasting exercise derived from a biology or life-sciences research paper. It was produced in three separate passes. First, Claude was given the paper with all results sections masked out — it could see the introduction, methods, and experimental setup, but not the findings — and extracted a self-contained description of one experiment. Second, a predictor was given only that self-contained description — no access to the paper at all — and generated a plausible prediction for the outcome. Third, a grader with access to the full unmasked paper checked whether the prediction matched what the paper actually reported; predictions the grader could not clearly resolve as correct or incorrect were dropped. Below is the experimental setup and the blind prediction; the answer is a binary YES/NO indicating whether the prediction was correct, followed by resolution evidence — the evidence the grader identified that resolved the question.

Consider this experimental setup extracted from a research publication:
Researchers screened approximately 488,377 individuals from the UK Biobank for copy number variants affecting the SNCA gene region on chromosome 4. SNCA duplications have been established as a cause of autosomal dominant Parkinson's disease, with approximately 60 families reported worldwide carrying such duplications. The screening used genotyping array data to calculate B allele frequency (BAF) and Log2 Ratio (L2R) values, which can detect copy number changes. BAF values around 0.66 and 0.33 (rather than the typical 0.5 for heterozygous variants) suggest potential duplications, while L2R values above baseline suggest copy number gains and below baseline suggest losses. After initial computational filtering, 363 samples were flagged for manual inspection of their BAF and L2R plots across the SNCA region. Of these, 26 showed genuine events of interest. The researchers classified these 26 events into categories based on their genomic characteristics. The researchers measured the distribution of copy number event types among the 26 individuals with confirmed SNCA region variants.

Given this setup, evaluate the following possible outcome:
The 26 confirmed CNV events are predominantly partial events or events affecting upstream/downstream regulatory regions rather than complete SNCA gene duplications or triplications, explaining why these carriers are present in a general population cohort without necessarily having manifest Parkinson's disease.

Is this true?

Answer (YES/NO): NO